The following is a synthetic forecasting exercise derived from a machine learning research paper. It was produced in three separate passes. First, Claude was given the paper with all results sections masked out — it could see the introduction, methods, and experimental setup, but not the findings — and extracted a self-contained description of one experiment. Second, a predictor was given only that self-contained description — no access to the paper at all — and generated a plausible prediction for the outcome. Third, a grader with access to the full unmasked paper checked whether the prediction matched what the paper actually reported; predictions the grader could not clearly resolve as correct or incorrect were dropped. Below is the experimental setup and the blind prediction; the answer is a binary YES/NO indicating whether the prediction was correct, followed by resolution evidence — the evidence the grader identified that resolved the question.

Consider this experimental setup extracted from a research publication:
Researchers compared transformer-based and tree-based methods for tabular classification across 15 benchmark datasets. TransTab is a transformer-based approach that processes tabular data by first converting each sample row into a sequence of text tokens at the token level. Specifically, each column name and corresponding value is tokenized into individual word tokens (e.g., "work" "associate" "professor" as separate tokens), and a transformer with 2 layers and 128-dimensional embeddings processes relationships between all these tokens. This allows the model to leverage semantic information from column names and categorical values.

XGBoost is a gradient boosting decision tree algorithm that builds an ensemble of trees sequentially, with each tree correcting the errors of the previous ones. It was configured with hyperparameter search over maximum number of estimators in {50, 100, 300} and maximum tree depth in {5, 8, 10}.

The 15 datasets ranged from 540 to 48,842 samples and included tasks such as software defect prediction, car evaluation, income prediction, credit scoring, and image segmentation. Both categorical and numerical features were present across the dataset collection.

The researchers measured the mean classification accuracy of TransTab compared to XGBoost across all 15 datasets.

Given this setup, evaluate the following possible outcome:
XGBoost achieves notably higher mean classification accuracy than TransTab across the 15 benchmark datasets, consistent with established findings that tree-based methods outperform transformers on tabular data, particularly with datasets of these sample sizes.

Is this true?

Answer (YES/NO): NO